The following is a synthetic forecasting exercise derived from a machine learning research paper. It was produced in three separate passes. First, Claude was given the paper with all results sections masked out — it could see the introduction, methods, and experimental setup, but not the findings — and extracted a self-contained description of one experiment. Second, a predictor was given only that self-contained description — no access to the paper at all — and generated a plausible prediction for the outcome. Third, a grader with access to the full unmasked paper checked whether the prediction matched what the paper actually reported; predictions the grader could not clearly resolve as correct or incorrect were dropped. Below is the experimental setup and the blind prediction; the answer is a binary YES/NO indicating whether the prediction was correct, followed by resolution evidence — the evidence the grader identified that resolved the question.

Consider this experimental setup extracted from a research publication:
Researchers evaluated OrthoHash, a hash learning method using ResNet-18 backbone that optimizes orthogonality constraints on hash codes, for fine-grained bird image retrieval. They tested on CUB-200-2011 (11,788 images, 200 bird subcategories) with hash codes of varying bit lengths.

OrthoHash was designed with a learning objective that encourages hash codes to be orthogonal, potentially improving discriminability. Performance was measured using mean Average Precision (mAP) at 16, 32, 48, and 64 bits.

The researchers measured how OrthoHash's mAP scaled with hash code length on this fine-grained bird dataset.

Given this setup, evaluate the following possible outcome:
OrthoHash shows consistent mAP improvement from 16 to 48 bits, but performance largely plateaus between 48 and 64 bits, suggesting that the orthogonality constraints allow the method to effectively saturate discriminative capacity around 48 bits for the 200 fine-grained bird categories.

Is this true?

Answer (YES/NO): YES